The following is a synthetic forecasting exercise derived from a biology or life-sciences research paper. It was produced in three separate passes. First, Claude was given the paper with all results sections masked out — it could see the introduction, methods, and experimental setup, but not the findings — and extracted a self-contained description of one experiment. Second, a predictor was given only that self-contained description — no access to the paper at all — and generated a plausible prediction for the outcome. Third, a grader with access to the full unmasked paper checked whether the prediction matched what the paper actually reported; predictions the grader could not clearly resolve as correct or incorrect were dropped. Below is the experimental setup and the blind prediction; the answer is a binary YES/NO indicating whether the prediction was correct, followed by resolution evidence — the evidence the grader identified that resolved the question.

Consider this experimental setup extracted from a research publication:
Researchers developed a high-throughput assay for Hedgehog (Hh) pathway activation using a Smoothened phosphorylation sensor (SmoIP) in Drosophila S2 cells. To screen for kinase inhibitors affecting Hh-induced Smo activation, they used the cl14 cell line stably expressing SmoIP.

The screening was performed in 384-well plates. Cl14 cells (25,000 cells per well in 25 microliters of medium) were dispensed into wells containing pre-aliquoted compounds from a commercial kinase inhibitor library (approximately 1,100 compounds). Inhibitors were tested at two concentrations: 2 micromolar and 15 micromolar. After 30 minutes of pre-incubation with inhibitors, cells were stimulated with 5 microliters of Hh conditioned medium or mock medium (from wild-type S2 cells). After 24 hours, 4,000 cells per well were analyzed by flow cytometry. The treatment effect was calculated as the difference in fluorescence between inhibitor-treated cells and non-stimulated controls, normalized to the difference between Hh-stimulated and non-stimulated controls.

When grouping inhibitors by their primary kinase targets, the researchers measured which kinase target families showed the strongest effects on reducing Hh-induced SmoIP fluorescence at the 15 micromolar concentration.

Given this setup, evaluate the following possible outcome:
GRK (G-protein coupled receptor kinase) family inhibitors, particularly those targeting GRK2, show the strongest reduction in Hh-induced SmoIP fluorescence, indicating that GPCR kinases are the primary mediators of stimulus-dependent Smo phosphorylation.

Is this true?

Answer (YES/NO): NO